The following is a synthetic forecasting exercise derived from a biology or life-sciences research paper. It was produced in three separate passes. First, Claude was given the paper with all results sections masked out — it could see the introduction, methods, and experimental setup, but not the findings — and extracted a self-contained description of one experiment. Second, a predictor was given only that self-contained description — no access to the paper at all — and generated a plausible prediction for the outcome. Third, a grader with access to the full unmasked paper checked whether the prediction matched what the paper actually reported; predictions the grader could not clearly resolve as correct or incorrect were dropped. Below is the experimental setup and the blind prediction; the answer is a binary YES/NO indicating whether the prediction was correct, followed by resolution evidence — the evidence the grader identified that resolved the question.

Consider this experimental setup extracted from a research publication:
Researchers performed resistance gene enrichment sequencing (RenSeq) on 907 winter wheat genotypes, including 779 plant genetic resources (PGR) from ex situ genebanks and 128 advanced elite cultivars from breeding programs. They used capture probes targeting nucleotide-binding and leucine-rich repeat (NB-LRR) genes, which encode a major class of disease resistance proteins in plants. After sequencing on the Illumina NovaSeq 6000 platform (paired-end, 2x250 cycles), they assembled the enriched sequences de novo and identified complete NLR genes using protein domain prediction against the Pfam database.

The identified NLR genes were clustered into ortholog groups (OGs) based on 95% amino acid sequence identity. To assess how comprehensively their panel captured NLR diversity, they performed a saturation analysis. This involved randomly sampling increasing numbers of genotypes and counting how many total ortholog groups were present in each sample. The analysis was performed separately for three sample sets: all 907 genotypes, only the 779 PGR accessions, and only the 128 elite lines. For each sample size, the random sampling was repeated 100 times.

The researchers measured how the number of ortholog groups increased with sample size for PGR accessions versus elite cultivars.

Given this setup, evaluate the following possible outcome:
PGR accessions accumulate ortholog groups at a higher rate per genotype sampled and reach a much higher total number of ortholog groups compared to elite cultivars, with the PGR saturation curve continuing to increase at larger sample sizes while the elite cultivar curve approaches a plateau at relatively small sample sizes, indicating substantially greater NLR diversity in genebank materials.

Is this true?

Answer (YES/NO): NO